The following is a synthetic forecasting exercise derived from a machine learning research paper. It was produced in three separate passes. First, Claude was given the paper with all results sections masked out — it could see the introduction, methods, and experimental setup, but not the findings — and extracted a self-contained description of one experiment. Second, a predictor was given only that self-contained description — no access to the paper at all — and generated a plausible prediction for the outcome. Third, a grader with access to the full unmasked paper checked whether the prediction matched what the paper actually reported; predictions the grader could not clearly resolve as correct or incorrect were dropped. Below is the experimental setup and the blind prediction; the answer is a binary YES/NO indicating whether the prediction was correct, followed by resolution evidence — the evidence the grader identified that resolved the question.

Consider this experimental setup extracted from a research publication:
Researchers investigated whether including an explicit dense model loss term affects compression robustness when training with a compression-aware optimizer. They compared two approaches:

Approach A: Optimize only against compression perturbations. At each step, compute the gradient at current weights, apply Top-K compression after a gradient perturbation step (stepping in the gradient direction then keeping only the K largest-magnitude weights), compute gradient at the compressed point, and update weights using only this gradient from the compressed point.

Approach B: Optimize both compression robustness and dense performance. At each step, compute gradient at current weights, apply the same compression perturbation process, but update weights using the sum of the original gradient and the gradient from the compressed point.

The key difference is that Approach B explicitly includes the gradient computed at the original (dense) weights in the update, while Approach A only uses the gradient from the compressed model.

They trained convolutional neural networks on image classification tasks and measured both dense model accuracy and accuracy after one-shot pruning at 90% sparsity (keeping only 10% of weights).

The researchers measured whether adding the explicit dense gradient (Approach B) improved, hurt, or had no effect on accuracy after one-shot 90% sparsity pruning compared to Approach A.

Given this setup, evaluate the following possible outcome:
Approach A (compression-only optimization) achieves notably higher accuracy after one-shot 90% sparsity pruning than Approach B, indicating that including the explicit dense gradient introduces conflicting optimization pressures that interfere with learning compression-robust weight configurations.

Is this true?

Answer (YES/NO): NO